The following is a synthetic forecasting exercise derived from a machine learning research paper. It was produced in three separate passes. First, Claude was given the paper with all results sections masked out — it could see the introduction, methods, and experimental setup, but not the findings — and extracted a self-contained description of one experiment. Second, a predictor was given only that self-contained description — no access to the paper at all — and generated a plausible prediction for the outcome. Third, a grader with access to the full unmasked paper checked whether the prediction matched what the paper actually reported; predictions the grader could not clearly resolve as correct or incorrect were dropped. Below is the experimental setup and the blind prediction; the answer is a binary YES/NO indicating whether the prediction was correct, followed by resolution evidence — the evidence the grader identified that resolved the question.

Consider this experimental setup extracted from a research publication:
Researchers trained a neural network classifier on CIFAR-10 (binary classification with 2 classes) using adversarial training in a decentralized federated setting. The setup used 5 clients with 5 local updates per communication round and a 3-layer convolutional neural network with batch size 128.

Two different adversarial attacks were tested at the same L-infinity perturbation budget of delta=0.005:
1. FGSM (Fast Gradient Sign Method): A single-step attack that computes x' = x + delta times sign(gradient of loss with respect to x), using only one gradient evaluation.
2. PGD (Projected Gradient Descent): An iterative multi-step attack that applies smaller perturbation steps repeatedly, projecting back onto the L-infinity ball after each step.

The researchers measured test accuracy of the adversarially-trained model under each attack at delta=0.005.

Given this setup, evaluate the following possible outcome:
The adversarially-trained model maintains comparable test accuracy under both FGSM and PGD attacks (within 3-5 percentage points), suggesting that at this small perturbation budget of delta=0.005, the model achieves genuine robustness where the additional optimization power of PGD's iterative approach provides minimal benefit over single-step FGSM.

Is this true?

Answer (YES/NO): YES